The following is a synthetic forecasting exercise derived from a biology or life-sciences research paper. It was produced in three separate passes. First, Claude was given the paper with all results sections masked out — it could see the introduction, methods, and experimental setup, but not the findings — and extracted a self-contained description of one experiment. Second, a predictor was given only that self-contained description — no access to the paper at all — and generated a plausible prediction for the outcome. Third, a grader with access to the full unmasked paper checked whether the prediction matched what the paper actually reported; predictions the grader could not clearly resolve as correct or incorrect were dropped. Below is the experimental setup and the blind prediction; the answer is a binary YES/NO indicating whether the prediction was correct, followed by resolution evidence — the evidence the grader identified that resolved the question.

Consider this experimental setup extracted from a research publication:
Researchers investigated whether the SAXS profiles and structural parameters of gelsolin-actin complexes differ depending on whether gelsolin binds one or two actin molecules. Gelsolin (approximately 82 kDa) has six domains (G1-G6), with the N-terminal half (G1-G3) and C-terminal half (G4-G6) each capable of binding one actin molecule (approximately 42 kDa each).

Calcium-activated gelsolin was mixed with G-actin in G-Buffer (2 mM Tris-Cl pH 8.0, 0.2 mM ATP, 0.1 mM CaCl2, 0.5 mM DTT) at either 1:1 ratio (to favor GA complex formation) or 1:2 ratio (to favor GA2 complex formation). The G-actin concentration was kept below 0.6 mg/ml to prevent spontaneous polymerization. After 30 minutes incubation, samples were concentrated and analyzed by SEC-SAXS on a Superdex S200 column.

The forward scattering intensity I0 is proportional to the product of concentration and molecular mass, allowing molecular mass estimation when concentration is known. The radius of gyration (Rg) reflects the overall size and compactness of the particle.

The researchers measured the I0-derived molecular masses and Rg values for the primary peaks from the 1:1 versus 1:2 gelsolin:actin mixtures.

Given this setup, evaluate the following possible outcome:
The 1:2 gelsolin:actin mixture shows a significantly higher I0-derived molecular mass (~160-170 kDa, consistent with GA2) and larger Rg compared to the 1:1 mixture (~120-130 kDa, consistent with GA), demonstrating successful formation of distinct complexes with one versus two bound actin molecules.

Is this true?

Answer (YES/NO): NO